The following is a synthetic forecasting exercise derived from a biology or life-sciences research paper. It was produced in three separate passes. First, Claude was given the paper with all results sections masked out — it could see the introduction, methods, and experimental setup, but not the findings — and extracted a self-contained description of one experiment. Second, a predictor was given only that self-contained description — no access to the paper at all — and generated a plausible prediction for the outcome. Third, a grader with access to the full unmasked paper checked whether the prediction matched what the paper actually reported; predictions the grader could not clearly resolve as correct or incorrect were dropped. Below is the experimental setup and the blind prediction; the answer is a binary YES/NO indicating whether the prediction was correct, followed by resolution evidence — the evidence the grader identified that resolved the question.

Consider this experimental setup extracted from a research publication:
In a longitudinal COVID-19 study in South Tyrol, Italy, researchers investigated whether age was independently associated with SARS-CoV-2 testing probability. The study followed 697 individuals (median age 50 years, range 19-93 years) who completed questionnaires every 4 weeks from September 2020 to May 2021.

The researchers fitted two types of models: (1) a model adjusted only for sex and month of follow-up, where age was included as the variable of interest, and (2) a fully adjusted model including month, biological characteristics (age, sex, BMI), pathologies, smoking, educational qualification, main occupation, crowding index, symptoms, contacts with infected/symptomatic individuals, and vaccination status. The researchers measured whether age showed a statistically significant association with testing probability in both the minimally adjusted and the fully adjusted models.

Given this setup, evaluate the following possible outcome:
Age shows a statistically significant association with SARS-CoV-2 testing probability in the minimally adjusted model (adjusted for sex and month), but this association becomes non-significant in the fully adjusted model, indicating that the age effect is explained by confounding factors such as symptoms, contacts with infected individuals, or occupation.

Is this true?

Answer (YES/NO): YES